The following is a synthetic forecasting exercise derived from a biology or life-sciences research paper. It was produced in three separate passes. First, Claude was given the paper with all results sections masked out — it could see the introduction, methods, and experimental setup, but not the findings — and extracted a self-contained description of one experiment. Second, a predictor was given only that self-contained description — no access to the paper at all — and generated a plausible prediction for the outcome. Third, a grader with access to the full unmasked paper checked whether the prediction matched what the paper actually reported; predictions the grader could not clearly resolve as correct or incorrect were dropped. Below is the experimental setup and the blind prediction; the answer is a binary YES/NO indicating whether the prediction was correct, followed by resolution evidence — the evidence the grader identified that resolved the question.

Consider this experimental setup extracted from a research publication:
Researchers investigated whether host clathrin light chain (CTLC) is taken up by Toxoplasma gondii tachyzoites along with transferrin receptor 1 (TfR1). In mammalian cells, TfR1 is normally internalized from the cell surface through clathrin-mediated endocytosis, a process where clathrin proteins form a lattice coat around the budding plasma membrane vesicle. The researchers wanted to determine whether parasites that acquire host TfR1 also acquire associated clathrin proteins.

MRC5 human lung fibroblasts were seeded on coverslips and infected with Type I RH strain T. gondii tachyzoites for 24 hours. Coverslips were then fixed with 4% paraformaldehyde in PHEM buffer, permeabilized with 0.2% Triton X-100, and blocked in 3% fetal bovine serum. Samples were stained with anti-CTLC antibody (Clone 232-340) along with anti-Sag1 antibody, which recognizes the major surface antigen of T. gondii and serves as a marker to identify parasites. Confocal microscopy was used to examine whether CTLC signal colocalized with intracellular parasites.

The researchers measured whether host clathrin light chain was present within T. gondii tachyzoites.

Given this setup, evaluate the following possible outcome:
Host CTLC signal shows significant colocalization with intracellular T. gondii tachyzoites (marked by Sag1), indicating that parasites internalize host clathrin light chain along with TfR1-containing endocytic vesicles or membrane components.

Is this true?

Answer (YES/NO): YES